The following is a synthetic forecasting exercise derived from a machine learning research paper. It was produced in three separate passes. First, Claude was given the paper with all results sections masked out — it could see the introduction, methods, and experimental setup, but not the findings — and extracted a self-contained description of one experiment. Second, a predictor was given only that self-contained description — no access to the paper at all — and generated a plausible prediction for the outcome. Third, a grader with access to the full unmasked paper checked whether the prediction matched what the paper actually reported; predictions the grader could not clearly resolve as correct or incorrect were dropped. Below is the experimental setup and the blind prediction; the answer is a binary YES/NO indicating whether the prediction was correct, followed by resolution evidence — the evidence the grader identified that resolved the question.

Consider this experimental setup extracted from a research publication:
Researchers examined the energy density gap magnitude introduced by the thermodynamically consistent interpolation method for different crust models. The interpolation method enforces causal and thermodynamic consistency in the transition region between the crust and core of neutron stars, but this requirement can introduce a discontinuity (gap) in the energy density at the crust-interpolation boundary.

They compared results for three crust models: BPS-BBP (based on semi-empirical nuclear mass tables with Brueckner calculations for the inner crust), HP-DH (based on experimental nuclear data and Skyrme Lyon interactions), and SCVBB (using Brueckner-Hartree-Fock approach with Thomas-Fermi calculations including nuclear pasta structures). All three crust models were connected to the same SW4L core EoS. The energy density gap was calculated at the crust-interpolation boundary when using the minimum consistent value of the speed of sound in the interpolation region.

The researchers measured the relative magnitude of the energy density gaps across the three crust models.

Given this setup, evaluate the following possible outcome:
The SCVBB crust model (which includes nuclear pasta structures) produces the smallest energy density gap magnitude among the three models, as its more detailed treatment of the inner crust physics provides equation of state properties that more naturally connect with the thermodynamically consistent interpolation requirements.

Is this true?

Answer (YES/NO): NO